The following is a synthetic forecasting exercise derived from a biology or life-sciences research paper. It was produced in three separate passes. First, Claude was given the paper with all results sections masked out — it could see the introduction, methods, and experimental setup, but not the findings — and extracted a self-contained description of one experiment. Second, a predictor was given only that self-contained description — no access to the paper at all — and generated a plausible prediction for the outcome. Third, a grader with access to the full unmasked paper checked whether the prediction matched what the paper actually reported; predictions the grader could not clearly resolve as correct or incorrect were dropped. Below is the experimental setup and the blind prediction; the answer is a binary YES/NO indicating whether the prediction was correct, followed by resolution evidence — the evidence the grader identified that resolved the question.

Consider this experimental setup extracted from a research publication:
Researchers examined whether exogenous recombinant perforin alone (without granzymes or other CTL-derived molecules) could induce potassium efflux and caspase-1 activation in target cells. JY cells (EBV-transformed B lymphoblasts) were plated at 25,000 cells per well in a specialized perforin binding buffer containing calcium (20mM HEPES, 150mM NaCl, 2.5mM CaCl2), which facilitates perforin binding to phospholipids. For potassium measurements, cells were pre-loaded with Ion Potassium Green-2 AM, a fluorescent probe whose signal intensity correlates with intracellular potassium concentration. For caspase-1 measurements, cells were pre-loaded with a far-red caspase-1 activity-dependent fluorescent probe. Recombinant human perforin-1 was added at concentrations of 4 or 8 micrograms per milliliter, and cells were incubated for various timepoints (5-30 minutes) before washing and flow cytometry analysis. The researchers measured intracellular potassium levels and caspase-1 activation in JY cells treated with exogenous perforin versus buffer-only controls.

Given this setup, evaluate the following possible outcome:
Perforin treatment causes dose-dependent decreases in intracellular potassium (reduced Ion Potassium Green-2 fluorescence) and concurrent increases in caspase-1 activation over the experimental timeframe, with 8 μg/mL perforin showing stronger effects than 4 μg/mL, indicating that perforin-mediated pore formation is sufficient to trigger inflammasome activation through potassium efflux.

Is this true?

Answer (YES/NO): YES